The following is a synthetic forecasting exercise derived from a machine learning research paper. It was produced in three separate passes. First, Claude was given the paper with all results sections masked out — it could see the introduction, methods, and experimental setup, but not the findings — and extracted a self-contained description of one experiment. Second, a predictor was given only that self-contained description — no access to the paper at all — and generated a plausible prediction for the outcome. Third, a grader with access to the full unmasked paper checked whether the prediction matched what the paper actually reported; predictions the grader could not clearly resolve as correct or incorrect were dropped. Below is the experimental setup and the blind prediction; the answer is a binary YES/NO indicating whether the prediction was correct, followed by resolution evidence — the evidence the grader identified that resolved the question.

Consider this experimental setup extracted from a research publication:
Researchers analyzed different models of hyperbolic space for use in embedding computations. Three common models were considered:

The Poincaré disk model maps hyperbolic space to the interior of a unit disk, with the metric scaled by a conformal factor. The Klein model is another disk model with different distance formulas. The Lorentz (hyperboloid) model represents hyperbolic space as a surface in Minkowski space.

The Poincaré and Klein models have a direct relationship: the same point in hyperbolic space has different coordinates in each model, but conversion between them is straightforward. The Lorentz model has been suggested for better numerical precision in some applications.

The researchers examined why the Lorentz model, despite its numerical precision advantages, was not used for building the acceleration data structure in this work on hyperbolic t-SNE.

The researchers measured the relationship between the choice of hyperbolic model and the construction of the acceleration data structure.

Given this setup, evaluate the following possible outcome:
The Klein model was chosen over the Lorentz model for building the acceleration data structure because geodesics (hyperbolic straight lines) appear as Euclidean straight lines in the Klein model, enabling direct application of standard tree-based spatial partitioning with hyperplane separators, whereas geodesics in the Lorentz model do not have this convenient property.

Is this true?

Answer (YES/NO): NO